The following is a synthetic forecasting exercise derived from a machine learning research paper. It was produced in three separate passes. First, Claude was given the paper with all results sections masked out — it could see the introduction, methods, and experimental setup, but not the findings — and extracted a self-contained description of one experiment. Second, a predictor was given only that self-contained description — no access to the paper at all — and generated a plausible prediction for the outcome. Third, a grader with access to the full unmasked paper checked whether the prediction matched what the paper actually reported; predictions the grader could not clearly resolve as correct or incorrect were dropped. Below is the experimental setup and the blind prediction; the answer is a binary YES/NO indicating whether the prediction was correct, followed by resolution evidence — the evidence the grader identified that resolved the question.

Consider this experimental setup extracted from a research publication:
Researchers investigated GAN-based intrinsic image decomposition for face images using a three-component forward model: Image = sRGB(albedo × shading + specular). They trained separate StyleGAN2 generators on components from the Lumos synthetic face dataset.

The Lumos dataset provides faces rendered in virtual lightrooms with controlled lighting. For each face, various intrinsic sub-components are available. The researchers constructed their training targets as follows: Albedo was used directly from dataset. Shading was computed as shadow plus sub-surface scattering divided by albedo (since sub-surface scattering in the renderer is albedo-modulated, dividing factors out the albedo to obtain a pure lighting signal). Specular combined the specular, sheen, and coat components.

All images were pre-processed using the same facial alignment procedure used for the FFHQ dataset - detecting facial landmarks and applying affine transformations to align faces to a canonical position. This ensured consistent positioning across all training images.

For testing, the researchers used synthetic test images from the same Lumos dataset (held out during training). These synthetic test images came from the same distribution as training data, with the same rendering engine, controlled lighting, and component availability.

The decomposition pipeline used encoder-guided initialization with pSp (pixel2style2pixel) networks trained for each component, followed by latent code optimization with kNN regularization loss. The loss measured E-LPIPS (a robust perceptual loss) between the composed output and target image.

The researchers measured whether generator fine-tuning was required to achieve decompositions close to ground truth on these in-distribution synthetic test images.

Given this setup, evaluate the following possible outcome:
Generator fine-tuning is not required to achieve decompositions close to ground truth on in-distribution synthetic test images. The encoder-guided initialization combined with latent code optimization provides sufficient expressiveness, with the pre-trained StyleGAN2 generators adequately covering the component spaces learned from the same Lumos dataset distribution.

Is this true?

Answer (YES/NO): YES